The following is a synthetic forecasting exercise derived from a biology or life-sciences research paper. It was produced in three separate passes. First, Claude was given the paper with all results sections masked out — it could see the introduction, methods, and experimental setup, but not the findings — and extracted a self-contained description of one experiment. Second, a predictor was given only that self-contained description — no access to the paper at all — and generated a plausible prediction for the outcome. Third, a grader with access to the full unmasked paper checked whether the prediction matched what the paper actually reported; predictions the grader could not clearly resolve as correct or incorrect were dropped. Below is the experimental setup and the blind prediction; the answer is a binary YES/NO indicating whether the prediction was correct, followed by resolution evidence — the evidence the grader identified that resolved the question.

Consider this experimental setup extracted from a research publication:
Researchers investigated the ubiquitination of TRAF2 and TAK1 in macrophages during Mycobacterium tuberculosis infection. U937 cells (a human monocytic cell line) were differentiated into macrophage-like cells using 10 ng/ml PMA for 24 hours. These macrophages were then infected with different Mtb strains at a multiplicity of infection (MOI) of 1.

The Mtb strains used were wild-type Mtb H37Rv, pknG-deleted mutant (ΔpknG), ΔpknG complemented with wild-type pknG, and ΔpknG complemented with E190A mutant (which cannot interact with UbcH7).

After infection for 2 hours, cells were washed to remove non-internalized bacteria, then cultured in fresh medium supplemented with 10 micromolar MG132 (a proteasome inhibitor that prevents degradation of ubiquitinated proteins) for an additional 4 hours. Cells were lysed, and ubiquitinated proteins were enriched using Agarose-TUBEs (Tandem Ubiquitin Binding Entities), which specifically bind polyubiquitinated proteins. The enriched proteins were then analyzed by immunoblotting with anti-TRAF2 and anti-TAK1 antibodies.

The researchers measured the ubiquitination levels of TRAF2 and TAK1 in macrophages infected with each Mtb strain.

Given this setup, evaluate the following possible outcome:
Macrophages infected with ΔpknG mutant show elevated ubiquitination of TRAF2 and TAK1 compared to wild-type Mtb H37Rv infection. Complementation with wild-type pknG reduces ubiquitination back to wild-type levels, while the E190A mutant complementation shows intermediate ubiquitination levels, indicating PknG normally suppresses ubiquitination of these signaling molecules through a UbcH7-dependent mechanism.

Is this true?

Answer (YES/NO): NO